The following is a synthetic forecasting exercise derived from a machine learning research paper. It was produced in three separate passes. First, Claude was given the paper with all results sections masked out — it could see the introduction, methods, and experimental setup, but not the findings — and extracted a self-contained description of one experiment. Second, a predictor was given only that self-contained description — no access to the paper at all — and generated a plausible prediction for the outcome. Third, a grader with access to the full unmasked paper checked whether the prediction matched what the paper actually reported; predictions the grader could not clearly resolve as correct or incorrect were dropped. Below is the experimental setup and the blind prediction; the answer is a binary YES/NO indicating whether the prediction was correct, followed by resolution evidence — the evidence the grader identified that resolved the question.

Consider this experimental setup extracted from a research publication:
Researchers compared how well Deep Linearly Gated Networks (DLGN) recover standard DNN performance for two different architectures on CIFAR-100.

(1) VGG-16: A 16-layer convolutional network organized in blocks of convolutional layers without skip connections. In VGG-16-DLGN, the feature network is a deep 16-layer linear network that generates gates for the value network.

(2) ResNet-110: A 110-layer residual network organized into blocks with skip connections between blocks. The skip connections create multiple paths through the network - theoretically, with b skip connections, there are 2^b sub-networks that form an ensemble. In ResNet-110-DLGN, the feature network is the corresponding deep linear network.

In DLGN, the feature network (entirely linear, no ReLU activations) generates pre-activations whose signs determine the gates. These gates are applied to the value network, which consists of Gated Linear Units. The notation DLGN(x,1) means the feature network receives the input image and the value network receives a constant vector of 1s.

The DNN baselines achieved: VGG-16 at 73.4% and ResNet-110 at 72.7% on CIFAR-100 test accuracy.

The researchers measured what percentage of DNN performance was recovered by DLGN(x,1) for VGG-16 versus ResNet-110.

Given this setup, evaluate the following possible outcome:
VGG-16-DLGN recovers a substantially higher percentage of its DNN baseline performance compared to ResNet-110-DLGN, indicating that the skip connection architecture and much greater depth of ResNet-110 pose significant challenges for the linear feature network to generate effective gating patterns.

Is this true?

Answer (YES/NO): NO